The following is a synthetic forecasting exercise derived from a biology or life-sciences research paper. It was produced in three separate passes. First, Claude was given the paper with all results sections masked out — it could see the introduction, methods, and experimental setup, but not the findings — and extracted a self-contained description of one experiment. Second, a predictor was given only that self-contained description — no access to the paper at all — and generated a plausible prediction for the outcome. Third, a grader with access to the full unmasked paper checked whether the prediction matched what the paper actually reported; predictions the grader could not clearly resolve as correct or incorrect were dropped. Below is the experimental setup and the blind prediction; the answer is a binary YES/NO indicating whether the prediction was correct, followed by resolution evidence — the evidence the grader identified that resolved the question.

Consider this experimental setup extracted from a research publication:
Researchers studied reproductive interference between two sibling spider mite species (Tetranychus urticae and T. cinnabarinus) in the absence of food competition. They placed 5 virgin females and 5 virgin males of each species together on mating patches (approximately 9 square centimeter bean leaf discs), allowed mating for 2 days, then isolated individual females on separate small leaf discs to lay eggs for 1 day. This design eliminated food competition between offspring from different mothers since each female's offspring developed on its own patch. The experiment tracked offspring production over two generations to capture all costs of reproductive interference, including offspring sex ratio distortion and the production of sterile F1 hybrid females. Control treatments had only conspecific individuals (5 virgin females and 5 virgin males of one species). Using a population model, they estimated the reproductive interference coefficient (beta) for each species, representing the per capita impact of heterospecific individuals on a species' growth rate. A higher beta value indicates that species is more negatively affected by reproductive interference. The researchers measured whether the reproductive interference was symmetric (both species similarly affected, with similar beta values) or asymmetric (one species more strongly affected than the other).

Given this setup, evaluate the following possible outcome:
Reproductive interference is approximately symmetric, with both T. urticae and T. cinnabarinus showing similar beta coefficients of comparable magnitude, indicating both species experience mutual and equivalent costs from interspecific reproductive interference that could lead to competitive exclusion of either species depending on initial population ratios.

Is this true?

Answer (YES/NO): NO